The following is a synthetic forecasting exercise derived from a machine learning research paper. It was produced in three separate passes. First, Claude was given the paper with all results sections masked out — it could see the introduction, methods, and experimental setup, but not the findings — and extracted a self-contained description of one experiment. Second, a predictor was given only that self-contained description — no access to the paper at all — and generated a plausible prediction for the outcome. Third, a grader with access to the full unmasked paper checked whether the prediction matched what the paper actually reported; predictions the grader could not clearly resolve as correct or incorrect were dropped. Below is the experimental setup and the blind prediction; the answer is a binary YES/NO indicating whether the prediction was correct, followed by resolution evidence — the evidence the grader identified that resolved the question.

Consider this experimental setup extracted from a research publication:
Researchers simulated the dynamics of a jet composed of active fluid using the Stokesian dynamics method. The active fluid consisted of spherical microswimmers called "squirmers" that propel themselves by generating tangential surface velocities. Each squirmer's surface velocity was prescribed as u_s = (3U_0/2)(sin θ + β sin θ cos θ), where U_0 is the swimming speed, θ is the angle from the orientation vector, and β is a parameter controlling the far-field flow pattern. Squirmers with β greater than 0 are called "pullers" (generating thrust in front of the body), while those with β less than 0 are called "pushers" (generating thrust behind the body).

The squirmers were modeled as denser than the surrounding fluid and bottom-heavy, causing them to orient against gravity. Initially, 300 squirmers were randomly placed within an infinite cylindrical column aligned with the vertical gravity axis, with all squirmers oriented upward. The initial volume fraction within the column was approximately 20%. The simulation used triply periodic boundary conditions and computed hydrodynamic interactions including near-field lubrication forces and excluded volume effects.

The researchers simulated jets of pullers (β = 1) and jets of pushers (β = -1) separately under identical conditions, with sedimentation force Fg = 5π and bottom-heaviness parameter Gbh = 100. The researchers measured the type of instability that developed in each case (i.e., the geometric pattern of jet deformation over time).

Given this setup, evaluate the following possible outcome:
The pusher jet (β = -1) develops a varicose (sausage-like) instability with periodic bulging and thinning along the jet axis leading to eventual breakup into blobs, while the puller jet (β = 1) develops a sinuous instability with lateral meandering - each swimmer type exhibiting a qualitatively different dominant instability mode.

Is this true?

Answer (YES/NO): NO